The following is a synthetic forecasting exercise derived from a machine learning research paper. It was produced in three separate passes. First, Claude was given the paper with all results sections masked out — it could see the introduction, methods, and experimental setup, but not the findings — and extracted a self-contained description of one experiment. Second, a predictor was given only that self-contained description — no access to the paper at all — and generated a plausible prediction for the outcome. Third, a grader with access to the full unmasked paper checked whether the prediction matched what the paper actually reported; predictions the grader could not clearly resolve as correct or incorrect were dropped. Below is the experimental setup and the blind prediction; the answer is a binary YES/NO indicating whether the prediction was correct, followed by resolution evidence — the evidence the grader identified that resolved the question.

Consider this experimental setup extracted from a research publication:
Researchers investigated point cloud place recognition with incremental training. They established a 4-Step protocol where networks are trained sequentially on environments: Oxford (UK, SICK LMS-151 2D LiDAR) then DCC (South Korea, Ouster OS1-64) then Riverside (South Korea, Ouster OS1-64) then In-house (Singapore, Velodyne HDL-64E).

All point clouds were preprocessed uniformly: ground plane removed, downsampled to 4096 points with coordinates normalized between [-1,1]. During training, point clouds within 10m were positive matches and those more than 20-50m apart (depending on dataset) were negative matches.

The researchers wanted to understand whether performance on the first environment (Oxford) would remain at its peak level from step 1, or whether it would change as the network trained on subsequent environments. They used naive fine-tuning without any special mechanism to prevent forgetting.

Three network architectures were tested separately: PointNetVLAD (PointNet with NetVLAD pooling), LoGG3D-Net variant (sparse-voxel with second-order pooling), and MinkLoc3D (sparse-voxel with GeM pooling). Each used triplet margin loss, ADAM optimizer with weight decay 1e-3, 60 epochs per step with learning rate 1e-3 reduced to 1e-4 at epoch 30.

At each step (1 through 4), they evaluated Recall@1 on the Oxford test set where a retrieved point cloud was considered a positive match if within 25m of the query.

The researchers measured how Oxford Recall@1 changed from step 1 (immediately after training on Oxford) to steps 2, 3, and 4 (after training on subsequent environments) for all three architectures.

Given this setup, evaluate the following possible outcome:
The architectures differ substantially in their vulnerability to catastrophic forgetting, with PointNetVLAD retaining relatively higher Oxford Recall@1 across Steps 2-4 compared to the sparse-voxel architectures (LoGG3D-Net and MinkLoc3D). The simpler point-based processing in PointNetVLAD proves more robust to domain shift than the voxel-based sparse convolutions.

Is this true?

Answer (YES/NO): NO